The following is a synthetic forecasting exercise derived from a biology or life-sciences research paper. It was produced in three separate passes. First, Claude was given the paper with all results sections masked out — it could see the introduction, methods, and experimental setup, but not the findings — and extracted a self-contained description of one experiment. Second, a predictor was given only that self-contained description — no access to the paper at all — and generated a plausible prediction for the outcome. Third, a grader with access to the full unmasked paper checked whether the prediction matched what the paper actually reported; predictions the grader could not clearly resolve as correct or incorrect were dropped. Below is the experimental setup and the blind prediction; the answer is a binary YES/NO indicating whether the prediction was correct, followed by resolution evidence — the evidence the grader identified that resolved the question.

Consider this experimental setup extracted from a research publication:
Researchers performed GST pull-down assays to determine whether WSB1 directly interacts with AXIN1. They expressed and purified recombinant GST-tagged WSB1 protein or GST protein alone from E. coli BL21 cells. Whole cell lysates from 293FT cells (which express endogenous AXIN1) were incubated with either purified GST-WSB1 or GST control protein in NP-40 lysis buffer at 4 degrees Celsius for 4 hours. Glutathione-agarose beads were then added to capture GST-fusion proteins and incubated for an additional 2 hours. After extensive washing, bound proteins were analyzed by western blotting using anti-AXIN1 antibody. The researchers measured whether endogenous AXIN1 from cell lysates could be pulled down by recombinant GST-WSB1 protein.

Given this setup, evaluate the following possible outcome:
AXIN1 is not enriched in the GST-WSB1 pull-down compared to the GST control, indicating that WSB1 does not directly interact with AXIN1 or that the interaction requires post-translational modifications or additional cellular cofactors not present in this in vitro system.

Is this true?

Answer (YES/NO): NO